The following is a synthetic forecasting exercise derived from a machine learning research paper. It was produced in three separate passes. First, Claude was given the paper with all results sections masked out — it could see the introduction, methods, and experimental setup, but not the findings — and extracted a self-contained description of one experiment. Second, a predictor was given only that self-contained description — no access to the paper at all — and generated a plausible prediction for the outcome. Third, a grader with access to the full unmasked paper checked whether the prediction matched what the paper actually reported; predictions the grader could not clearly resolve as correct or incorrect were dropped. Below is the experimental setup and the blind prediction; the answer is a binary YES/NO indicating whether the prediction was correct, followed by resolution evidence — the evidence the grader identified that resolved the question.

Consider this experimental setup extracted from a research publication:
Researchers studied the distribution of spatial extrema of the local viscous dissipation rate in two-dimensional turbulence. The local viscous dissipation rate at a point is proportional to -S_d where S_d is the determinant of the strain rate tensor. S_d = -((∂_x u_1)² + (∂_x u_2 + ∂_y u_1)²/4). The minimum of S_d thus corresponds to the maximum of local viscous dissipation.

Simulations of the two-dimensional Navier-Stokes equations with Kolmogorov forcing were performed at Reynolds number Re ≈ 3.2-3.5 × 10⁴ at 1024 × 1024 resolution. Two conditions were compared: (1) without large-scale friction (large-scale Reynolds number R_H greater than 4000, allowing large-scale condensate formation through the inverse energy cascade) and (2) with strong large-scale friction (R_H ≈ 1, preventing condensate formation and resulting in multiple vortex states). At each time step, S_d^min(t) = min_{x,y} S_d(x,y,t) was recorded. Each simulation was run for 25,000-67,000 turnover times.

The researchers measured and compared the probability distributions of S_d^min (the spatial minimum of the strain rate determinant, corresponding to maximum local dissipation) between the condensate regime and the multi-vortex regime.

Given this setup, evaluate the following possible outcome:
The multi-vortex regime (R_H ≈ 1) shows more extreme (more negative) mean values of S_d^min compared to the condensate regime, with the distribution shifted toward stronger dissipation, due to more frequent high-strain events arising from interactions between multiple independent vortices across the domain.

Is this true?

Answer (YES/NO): NO